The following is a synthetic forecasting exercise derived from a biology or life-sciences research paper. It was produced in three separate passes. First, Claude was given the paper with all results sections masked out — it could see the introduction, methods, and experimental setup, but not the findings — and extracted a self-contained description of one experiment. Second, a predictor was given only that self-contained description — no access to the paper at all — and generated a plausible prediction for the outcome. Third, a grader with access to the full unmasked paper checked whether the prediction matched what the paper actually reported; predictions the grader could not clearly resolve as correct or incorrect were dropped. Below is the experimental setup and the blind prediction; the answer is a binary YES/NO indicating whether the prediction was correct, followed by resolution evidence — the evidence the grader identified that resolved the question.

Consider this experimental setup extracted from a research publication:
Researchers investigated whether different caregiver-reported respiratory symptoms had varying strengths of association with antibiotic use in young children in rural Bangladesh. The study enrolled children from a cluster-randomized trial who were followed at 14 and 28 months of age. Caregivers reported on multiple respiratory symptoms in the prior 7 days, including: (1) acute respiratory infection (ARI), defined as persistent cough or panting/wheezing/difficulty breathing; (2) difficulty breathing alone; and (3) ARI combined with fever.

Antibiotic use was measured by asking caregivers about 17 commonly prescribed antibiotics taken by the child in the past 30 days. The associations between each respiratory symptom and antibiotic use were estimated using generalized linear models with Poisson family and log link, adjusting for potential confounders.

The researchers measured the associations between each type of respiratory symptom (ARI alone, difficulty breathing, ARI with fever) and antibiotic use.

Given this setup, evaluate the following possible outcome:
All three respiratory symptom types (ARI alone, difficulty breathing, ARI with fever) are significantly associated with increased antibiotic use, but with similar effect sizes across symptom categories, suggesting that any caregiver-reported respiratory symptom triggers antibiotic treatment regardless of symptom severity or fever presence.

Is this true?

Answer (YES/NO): NO